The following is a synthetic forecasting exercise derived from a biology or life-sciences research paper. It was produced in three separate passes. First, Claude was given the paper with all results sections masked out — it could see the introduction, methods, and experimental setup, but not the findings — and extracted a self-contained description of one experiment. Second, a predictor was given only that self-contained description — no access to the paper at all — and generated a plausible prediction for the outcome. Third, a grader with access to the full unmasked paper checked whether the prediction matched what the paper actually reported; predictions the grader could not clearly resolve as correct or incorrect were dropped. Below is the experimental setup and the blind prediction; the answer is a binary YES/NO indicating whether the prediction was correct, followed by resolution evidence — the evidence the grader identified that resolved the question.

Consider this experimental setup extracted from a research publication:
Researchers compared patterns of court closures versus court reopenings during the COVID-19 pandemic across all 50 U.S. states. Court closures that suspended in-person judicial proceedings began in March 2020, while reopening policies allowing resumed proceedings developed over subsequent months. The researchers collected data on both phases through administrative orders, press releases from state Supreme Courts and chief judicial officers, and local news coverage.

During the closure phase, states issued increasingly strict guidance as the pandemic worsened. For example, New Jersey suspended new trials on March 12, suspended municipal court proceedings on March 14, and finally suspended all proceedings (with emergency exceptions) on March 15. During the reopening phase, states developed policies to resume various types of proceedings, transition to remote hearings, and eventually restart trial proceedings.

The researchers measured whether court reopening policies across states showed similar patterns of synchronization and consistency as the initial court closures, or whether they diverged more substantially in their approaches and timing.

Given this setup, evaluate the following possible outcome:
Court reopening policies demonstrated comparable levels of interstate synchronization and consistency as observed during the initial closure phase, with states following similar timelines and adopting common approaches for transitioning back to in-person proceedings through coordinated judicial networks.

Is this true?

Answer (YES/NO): NO